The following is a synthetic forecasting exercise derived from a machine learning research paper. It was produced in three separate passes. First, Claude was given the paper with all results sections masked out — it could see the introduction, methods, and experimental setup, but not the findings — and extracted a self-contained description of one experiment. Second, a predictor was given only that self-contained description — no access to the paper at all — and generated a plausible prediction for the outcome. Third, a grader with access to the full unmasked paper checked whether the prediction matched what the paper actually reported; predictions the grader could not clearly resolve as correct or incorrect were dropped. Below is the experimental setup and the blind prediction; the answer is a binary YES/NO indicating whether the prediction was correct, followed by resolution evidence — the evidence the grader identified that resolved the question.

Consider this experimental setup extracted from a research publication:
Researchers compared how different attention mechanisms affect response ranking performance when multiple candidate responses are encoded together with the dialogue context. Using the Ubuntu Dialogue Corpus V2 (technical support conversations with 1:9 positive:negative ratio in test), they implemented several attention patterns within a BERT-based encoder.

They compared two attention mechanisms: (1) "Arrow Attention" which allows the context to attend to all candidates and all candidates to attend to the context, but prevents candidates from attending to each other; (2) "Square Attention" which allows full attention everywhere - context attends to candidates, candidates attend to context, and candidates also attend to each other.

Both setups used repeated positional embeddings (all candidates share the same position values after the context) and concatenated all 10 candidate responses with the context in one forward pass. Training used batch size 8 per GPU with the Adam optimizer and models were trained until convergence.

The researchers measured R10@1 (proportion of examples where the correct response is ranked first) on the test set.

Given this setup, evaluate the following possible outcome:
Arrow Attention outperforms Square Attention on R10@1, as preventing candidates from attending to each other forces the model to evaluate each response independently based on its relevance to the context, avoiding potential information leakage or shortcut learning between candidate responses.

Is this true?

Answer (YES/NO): YES